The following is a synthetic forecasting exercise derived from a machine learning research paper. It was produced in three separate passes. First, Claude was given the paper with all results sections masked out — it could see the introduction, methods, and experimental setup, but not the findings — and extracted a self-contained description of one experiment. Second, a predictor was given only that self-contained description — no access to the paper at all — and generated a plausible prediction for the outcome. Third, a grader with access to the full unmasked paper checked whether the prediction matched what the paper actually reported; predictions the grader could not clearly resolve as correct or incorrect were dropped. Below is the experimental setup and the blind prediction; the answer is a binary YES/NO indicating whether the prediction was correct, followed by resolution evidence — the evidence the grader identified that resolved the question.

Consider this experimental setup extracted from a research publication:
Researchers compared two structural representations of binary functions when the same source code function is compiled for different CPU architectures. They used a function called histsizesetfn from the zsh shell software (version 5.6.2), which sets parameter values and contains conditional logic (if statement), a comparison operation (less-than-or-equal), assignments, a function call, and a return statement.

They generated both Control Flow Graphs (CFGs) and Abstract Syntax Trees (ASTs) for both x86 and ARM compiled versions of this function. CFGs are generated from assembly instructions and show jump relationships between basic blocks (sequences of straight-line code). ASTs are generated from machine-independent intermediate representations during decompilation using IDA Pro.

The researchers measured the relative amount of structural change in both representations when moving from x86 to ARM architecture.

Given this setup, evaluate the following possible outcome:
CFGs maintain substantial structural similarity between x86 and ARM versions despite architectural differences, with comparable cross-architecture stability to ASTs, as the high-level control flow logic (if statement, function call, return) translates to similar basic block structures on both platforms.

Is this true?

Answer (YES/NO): NO